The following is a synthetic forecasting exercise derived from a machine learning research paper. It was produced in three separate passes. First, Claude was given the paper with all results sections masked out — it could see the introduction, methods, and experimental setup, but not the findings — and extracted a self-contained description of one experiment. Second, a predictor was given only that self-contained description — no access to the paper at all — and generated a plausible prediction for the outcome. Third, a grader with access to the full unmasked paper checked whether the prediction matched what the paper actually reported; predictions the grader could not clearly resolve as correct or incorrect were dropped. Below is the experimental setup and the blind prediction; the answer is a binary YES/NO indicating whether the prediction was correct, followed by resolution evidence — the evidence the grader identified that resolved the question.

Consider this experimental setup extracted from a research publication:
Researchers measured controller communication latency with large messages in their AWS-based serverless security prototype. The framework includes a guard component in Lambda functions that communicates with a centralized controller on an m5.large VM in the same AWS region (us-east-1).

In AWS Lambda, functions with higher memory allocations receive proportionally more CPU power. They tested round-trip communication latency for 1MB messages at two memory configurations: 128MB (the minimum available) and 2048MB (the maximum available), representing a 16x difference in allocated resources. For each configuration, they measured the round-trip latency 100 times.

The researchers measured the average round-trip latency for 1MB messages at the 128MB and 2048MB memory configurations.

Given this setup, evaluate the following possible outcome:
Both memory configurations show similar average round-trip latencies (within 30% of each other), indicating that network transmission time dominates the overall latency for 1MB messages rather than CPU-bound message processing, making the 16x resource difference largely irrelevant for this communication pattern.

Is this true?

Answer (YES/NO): NO